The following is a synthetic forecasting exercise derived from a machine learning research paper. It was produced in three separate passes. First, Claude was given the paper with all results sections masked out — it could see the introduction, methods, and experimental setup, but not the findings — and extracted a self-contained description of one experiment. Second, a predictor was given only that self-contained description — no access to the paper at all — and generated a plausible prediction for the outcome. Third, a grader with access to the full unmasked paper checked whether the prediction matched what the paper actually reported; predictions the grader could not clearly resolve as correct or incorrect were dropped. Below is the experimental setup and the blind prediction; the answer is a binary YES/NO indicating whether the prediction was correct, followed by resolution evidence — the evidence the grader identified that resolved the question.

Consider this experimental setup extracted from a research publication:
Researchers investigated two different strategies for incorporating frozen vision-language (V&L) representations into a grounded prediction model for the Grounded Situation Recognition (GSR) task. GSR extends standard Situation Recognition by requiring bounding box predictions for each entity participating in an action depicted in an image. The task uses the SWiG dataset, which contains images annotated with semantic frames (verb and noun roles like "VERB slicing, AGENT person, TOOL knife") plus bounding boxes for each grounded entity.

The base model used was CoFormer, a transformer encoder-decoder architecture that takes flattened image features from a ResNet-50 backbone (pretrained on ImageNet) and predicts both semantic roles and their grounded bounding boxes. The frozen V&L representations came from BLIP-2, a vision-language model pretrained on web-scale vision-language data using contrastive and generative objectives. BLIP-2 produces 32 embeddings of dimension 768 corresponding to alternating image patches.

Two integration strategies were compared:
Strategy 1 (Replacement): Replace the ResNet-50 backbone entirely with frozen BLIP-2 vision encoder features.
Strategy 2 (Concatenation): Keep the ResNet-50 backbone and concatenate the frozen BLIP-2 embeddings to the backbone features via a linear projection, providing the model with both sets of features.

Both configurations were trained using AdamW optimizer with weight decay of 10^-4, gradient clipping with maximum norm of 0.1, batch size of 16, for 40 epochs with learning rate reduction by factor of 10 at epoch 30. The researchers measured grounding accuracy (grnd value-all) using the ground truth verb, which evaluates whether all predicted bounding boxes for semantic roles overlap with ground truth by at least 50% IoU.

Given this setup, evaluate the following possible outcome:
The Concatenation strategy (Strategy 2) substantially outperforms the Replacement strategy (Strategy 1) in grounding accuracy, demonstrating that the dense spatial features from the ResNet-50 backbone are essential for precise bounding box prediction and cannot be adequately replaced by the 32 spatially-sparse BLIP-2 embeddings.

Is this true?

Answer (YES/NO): YES